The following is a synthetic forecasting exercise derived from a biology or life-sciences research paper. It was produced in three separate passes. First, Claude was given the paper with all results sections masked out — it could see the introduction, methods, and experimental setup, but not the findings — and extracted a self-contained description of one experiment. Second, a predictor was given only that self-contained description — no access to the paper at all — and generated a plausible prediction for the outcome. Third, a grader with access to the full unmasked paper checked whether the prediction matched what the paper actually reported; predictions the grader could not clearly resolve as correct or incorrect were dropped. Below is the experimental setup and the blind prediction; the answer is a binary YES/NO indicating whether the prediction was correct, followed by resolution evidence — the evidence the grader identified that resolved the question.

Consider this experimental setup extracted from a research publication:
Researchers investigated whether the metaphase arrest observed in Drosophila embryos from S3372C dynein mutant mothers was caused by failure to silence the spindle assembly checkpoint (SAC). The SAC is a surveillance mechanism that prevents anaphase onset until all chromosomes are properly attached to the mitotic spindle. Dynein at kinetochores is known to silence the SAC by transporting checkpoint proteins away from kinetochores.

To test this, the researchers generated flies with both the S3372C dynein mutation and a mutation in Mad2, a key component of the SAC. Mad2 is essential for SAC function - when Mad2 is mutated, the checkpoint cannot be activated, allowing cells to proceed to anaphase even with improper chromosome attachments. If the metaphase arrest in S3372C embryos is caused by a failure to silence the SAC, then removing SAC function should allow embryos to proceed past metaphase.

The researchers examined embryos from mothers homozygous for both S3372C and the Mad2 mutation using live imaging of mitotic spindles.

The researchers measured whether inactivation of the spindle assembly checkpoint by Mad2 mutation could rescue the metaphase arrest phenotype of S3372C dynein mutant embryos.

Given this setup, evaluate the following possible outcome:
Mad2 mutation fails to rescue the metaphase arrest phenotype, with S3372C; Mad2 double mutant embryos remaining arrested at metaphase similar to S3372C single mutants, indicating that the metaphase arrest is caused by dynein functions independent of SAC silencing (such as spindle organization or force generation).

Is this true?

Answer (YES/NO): NO